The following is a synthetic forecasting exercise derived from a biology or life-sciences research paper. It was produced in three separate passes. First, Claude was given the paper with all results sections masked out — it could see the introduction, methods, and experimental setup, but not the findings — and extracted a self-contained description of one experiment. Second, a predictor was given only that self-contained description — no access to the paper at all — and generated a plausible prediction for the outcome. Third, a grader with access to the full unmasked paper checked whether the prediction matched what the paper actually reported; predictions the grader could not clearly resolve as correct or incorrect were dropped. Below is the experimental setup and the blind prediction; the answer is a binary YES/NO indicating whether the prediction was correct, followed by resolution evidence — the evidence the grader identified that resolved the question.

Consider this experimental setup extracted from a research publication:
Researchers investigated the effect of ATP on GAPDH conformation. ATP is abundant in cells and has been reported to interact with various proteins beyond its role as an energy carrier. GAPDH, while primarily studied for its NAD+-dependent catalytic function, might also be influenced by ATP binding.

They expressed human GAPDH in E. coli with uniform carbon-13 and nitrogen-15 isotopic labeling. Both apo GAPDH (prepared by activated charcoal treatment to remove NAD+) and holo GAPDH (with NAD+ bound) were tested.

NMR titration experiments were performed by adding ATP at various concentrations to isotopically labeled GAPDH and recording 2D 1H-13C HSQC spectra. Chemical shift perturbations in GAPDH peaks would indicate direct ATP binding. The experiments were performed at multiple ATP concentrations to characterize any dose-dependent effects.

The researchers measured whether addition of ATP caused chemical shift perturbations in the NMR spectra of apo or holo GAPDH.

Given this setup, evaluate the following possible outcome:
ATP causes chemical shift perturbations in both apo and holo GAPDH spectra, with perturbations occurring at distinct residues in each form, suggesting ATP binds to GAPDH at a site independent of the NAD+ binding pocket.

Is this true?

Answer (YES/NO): NO